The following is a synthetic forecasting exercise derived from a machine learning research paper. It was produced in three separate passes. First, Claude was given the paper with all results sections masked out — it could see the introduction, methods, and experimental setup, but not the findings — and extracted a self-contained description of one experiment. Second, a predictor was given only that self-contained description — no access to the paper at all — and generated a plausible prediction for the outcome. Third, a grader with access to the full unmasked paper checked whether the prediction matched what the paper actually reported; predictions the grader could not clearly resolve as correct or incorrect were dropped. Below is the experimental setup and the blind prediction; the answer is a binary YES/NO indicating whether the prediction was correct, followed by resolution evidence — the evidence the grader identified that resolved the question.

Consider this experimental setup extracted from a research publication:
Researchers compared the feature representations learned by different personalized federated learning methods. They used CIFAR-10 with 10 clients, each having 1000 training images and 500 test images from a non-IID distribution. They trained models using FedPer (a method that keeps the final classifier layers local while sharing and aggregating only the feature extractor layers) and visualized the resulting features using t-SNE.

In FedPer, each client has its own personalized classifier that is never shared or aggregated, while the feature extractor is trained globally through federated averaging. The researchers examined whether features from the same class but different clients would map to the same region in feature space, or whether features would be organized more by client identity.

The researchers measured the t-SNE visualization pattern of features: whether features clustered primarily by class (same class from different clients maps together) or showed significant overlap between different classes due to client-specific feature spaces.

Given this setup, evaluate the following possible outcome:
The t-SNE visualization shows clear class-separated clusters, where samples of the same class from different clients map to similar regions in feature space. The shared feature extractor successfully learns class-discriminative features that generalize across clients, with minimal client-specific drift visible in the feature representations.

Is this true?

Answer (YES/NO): NO